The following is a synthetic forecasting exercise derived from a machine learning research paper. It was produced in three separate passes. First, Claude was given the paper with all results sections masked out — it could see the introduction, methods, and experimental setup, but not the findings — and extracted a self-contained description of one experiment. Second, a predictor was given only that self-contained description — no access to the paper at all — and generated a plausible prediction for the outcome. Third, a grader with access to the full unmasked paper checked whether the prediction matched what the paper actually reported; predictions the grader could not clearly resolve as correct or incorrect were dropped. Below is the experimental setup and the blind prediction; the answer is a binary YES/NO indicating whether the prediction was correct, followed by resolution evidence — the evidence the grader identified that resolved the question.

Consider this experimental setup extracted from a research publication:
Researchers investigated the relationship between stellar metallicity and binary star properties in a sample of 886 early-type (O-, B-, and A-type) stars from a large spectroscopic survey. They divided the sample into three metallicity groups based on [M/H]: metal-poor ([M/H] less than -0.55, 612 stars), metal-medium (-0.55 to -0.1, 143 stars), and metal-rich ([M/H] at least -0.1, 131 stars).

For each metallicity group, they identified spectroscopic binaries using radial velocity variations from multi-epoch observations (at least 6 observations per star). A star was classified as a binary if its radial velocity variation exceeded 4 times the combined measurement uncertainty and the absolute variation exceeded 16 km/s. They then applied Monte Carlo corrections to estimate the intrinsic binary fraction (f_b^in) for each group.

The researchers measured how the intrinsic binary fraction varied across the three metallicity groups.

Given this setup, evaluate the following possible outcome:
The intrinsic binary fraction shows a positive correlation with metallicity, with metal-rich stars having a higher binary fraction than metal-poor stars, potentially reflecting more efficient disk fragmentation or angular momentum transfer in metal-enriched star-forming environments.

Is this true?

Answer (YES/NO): YES